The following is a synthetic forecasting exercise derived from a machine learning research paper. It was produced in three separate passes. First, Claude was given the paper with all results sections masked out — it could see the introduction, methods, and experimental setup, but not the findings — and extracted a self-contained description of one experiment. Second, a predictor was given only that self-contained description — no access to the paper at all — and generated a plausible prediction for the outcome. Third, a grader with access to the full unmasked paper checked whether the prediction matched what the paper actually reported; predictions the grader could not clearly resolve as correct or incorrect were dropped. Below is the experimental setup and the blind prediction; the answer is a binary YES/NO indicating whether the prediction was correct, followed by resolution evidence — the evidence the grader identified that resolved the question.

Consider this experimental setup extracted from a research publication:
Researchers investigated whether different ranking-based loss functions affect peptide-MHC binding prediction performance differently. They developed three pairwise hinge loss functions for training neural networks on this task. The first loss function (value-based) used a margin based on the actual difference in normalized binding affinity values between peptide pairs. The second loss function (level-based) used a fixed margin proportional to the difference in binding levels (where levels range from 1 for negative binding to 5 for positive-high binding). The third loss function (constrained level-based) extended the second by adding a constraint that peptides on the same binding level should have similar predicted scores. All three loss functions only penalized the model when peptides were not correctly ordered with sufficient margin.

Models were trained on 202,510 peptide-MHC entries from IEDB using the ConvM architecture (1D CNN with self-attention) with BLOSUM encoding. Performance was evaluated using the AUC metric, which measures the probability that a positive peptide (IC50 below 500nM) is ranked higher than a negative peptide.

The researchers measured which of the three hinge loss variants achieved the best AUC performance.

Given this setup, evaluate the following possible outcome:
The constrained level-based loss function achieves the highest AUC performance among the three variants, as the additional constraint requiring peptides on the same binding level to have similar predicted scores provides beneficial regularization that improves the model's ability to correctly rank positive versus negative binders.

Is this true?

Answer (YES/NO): NO